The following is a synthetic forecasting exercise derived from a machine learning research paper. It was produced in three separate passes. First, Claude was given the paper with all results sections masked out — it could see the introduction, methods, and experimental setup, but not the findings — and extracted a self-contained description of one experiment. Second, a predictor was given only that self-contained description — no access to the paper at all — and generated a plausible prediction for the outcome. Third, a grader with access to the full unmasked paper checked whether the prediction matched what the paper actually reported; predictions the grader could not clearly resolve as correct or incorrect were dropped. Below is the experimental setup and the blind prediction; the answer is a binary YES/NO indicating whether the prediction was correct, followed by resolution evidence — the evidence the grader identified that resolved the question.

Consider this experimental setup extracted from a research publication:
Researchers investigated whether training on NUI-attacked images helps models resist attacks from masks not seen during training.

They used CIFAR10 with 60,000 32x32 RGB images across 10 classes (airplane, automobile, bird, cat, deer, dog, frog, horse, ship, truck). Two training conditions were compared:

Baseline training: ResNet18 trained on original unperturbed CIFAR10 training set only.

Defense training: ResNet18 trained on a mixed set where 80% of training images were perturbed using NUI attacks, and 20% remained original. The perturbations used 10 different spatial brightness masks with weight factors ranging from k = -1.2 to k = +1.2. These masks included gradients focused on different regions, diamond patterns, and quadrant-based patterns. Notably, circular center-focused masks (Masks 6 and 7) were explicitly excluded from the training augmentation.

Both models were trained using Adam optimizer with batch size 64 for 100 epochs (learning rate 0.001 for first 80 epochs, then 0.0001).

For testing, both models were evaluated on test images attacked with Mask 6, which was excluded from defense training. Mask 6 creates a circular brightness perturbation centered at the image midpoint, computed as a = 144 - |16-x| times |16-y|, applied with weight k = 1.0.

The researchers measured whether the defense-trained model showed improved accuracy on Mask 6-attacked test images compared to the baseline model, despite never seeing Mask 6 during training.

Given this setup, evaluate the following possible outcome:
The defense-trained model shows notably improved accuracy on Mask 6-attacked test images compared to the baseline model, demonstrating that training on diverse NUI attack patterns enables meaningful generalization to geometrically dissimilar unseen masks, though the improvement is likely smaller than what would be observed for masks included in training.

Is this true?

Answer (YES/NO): NO